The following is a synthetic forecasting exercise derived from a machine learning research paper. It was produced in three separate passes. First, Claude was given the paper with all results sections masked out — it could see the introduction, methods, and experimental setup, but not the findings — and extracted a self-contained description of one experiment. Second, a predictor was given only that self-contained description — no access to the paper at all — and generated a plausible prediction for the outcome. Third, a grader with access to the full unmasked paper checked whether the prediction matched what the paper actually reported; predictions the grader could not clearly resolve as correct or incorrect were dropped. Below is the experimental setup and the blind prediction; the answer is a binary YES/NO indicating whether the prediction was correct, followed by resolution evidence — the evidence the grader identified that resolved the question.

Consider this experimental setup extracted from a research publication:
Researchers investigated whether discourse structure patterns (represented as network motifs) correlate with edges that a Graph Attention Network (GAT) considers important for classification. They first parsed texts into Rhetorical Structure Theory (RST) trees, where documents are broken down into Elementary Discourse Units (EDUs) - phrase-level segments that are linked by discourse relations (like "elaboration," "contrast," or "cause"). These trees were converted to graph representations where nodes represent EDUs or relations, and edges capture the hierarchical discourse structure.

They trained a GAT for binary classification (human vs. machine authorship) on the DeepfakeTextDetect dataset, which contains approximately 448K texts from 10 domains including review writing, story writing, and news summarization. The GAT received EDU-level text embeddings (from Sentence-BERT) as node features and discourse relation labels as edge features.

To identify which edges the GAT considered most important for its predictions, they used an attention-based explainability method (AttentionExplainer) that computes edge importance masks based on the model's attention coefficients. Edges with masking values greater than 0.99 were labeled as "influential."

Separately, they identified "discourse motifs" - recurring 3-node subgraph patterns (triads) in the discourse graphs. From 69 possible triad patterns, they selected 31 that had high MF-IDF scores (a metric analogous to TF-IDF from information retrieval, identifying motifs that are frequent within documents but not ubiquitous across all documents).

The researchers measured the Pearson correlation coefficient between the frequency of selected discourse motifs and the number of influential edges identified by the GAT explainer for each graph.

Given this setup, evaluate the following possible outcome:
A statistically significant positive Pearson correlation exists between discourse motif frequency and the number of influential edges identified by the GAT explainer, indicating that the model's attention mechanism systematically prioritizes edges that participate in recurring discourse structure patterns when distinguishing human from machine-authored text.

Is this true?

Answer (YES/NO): YES